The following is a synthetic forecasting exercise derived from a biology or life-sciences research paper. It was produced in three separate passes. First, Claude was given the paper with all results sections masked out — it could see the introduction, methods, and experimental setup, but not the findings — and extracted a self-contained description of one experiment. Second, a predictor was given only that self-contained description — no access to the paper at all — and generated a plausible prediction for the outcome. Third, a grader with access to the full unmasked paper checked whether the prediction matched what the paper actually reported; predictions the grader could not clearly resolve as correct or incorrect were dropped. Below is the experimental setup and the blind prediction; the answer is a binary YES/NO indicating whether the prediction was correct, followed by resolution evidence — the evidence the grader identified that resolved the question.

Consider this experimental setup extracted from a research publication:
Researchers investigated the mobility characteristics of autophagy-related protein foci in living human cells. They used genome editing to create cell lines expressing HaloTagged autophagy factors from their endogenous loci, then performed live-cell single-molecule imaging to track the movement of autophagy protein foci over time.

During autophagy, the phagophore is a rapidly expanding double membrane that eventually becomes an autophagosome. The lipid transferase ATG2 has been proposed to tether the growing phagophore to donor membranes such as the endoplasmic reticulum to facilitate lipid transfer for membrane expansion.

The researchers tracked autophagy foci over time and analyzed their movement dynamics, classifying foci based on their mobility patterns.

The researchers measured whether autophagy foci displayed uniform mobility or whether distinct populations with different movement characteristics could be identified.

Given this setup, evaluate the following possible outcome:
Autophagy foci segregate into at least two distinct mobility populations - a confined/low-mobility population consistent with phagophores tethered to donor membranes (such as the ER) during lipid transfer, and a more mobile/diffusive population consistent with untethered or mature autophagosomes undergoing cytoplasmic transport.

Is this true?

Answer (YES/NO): YES